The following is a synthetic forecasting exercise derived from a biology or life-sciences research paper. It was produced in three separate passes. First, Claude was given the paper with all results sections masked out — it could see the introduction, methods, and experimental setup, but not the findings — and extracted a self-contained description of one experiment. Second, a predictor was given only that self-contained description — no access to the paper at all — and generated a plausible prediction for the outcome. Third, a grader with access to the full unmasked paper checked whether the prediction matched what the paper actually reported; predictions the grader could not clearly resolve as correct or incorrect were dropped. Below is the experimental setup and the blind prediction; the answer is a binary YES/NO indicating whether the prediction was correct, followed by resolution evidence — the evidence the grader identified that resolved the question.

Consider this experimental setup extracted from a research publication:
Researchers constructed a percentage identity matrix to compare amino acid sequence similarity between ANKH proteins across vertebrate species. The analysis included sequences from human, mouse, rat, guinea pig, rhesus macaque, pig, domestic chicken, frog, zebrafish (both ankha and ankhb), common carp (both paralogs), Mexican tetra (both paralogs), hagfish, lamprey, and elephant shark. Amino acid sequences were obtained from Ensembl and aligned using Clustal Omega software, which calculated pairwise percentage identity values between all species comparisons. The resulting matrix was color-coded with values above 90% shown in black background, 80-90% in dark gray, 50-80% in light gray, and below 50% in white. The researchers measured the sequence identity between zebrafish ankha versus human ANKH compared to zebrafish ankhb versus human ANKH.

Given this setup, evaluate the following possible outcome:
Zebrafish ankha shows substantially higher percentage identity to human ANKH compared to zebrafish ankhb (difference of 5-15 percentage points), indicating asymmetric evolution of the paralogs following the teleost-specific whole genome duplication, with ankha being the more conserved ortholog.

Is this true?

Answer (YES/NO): NO